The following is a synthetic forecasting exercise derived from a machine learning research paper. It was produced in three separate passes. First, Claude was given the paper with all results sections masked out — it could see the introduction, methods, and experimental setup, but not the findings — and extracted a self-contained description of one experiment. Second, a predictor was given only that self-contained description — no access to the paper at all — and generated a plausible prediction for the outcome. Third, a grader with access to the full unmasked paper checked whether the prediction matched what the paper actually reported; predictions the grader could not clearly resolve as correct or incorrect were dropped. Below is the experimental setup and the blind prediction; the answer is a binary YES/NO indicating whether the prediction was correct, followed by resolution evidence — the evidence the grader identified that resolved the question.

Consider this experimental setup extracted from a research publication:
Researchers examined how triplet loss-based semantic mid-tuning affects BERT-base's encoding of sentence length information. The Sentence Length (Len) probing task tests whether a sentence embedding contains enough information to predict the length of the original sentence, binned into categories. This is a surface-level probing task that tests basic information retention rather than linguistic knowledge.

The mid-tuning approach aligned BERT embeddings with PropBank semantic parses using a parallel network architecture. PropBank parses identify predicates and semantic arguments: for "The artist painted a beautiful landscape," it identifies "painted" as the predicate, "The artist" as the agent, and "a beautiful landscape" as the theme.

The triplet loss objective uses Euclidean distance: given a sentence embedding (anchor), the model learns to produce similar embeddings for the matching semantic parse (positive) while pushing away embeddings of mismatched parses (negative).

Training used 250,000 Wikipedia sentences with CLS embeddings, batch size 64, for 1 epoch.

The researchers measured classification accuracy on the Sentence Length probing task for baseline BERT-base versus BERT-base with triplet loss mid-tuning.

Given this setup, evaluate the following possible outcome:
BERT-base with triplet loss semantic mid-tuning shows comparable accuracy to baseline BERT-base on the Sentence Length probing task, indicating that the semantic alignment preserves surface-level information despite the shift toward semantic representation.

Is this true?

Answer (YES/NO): NO